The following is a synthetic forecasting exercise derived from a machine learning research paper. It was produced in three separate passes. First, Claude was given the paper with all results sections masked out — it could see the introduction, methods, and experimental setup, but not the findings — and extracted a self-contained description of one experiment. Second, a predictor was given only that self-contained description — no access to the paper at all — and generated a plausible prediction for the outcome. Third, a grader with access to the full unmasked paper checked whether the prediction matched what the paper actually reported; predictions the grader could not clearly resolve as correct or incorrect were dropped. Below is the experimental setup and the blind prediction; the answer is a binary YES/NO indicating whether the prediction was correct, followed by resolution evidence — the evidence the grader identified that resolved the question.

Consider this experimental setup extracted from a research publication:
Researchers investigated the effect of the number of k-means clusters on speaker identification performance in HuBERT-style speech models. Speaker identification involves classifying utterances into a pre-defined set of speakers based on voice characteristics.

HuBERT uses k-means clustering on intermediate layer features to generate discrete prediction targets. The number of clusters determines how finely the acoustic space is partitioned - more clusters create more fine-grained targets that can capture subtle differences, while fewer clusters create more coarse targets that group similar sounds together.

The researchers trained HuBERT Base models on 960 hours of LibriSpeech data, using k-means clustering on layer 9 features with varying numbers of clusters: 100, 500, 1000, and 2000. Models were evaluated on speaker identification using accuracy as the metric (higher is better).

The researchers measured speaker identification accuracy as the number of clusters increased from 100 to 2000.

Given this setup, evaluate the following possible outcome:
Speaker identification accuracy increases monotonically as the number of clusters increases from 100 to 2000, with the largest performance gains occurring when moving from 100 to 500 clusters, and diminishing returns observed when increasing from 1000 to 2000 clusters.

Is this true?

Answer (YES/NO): NO